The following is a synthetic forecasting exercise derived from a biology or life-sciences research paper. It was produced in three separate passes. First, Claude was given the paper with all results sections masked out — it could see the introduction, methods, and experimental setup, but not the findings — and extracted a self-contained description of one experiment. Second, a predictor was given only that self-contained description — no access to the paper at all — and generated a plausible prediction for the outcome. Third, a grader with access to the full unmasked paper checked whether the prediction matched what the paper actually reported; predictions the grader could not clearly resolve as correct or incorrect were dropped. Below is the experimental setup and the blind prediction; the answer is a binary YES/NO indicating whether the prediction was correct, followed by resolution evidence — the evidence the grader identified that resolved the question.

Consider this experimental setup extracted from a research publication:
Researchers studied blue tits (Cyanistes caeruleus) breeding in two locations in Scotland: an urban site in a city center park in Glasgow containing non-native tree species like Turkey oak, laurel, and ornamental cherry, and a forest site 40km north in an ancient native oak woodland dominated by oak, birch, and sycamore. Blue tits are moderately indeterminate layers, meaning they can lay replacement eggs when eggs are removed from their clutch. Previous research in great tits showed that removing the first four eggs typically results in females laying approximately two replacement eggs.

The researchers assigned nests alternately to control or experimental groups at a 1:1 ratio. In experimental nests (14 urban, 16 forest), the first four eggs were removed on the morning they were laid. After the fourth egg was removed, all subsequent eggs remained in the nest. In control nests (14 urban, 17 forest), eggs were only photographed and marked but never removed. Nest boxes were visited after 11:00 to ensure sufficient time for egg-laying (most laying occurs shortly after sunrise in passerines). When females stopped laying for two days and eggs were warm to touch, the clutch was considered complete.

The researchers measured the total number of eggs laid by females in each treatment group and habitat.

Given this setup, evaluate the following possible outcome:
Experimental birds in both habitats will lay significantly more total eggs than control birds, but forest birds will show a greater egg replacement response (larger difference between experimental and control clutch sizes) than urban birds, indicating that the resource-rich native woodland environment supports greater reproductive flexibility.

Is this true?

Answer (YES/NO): NO